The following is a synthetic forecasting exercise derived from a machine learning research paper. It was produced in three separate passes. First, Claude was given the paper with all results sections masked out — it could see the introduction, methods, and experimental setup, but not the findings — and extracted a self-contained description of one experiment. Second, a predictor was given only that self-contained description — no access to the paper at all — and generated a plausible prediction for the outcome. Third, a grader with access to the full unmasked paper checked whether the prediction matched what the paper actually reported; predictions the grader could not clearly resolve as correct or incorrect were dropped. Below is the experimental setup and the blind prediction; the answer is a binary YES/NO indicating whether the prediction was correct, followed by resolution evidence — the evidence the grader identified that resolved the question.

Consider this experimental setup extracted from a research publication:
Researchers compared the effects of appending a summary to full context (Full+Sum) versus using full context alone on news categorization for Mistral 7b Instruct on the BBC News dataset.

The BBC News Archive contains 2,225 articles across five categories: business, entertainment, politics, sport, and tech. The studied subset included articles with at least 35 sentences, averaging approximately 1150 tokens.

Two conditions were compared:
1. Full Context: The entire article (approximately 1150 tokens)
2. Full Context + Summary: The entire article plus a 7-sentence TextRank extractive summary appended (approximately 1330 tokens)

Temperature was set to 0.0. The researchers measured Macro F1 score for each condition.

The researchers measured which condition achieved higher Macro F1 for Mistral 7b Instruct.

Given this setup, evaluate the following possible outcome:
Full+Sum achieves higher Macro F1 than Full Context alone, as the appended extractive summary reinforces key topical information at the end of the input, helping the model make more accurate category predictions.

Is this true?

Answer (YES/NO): NO